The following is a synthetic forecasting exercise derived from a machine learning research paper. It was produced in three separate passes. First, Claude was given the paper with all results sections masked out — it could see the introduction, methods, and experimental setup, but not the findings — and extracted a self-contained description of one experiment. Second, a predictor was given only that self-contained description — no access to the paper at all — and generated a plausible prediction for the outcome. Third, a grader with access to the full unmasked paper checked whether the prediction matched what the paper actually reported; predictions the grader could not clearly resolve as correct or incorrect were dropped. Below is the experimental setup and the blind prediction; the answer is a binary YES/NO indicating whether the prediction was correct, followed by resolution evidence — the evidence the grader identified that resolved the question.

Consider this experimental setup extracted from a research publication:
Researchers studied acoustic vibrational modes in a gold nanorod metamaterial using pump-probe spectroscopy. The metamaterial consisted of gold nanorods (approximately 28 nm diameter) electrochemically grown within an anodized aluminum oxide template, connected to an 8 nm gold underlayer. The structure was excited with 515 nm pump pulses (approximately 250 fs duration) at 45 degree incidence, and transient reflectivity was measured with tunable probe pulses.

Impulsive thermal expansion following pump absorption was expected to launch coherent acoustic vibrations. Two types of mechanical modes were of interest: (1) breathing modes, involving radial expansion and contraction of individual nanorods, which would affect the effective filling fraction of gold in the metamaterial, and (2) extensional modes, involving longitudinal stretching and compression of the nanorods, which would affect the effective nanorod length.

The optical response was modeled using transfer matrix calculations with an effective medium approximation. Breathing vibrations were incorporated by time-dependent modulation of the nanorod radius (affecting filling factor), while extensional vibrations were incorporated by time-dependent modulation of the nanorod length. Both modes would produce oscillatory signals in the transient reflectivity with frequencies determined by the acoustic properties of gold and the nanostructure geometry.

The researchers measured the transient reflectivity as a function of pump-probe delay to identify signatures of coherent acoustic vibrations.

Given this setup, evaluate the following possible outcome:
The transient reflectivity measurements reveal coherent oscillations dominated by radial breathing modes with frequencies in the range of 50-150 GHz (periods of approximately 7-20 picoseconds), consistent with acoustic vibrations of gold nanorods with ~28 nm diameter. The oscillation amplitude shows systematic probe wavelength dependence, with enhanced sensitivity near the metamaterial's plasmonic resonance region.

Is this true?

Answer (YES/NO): NO